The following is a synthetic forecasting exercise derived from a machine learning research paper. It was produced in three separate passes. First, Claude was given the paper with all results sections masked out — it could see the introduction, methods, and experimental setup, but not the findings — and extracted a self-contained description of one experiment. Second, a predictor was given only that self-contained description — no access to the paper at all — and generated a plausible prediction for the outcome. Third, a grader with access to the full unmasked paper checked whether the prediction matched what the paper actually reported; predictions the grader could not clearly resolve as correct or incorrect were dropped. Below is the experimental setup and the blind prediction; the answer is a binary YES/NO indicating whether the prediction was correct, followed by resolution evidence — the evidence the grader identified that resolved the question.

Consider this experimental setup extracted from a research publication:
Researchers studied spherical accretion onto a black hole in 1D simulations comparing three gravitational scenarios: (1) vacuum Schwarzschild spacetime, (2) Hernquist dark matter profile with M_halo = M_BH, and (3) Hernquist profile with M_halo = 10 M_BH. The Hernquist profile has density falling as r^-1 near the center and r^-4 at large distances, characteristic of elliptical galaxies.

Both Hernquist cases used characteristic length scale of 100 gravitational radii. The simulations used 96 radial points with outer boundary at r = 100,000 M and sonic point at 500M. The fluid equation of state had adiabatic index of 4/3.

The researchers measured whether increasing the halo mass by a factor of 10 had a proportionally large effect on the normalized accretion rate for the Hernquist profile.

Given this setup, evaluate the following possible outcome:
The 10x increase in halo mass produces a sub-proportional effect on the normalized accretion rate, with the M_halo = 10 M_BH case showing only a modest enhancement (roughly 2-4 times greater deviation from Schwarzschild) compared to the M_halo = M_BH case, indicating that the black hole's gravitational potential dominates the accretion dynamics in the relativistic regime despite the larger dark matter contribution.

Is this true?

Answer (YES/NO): NO